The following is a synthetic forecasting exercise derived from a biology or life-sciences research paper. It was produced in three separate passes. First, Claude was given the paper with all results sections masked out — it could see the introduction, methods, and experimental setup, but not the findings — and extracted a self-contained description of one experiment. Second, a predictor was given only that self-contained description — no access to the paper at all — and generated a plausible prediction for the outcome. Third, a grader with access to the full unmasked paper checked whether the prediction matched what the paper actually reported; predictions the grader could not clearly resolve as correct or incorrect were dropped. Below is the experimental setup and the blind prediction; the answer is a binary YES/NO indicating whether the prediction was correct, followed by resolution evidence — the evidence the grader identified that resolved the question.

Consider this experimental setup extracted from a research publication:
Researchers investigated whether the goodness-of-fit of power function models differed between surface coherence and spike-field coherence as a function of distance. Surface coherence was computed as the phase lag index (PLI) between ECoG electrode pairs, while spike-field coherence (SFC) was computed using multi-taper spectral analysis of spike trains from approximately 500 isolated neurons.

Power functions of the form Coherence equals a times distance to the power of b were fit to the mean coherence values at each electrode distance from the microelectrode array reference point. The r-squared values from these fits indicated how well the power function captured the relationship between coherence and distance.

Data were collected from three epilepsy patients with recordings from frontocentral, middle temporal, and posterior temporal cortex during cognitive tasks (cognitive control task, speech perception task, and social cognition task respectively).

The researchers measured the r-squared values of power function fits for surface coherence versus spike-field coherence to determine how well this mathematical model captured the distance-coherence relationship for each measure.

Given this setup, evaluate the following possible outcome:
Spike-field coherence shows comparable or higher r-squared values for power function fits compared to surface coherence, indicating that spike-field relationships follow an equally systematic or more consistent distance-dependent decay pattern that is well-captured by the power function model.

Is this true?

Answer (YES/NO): NO